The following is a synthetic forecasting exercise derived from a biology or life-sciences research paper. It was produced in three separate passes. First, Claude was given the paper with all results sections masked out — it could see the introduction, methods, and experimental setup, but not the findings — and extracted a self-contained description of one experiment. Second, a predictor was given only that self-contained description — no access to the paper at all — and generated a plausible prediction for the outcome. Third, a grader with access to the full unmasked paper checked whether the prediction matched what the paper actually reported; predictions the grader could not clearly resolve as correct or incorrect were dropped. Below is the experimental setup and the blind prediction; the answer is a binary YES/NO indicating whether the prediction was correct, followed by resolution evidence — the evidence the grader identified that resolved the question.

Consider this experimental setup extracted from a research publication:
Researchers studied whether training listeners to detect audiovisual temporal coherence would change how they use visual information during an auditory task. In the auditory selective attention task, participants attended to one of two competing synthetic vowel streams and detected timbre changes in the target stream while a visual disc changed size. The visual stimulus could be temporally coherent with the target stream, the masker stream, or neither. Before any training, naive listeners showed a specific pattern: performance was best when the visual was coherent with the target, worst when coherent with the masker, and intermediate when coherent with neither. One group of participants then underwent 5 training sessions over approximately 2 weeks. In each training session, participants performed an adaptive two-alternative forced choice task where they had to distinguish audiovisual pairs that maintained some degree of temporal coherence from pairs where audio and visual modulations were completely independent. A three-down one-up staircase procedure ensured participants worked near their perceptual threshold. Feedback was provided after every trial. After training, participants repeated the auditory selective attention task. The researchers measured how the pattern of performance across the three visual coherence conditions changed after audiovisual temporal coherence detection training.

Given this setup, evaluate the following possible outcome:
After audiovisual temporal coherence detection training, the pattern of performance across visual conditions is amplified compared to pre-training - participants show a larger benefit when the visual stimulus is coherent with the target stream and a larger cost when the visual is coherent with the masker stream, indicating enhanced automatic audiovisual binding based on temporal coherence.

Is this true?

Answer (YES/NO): NO